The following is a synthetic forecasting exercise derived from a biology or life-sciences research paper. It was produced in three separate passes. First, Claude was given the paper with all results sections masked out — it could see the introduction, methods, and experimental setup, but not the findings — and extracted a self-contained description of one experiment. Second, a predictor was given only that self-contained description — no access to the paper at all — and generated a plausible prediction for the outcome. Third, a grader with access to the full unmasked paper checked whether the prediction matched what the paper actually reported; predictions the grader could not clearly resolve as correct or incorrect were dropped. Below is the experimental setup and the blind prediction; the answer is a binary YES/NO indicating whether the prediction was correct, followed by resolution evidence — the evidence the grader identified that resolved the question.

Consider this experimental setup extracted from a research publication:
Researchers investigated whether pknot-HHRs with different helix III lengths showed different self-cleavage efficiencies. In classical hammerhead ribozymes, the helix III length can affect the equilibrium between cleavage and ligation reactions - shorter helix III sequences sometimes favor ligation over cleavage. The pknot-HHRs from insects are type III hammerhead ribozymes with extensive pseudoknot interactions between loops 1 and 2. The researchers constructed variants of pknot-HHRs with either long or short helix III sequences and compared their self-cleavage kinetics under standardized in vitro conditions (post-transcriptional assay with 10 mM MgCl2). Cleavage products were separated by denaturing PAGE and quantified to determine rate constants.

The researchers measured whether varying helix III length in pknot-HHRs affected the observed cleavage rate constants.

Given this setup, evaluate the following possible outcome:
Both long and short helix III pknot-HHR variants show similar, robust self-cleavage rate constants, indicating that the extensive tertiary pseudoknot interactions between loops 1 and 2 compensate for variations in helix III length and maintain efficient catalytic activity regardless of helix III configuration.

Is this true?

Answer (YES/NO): NO